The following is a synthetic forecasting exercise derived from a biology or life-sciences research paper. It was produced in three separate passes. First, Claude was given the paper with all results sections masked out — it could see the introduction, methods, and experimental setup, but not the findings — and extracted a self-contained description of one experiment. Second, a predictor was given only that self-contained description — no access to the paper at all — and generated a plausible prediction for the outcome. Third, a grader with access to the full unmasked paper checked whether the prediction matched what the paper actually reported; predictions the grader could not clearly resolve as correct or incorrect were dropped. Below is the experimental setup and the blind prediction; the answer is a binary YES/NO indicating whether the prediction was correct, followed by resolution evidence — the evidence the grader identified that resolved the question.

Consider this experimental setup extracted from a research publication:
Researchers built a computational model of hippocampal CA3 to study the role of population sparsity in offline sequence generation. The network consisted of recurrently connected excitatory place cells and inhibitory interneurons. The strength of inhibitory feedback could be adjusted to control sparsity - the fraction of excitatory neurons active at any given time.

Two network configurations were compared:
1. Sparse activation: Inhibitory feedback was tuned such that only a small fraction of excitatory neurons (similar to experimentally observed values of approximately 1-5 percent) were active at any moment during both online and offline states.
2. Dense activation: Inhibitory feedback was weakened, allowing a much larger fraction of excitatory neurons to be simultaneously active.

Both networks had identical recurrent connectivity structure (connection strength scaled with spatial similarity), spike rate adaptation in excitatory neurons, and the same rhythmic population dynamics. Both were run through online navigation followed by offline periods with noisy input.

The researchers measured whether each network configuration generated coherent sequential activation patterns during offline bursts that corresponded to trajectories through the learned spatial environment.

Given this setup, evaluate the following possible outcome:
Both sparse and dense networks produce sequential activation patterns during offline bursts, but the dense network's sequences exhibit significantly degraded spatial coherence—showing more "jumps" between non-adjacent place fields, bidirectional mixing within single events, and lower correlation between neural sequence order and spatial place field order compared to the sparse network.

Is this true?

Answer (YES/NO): NO